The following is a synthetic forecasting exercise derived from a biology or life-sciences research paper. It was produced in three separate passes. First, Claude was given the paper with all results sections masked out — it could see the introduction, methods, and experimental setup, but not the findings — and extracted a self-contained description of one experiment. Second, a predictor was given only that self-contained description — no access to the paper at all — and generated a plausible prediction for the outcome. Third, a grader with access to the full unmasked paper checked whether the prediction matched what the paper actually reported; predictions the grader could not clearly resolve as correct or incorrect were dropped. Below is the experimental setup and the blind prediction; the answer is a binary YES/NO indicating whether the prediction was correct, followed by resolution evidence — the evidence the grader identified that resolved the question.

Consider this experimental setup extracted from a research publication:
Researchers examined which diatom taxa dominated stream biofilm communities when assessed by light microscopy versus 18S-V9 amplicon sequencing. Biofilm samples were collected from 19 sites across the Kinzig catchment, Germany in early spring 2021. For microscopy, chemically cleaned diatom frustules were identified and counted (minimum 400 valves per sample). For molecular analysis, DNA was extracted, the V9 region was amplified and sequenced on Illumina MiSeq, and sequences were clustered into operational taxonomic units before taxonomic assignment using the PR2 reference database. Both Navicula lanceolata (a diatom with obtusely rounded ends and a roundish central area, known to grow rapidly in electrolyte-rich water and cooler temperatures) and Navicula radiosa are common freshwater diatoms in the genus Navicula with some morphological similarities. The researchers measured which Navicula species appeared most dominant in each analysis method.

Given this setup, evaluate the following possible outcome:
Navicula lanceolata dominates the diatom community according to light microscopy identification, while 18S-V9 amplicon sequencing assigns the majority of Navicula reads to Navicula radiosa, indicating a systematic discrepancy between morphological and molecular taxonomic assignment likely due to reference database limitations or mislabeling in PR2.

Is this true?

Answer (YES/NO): YES